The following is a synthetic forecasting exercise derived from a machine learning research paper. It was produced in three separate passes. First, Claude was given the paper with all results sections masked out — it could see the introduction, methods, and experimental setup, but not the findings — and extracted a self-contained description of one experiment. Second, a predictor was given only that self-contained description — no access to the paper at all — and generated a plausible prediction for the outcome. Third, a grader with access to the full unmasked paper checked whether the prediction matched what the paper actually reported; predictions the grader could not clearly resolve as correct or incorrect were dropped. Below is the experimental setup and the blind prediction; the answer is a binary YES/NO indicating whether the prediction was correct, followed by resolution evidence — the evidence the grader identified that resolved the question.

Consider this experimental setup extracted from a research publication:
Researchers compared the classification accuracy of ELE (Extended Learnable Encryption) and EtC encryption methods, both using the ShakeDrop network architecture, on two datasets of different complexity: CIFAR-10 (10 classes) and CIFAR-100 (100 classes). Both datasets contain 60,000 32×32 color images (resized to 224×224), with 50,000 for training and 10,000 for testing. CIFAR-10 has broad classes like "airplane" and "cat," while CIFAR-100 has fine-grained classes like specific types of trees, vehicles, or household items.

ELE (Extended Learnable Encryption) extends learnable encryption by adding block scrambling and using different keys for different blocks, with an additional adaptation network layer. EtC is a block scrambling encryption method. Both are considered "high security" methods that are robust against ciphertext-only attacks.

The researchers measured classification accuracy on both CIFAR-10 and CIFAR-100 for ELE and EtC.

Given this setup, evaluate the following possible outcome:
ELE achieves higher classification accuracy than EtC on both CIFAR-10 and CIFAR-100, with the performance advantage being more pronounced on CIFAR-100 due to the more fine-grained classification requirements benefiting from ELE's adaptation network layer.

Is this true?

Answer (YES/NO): NO